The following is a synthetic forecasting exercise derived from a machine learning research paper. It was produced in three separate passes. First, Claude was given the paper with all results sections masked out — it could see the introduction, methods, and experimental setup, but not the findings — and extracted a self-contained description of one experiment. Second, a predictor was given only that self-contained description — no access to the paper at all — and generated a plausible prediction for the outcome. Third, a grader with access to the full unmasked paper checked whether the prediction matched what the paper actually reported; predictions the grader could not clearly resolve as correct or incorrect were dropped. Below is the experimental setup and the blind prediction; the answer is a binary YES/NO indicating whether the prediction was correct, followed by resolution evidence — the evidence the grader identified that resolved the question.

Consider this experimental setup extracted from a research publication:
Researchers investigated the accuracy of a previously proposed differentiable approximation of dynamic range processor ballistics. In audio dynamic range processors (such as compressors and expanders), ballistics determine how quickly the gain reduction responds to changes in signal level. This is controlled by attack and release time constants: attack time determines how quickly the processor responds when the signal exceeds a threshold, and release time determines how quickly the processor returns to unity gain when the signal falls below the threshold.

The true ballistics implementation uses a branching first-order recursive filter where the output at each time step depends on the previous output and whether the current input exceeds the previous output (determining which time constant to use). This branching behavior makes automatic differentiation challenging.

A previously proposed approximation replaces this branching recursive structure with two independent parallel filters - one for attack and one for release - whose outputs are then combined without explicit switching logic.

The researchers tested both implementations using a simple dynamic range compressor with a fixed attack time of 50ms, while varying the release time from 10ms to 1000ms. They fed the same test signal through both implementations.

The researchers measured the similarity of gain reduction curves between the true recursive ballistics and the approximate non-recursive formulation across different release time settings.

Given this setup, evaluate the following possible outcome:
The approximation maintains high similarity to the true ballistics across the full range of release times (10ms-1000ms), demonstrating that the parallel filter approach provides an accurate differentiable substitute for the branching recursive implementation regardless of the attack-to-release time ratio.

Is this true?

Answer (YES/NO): NO